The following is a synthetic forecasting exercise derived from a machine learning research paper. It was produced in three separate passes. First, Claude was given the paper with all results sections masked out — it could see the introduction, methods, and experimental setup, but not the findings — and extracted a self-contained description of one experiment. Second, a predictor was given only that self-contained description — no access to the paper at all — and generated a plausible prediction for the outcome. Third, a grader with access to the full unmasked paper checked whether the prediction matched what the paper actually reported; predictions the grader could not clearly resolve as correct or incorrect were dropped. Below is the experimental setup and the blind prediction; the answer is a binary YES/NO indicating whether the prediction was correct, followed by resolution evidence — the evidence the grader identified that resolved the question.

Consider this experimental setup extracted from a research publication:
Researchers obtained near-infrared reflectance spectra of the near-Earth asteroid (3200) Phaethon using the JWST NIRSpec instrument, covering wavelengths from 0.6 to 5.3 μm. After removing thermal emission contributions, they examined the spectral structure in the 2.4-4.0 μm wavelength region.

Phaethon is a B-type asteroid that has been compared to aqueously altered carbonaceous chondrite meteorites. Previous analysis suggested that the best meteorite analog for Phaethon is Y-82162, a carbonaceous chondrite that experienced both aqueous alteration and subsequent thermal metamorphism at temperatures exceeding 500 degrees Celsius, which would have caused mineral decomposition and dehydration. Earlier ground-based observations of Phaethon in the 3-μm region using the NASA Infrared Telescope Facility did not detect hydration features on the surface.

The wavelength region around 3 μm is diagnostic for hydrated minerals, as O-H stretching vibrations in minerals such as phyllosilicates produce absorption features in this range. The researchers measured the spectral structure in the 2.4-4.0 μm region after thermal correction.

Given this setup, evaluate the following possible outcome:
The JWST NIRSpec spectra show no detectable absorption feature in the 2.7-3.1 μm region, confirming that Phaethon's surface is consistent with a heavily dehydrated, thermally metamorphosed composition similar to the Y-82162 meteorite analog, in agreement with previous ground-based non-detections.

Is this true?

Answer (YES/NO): NO